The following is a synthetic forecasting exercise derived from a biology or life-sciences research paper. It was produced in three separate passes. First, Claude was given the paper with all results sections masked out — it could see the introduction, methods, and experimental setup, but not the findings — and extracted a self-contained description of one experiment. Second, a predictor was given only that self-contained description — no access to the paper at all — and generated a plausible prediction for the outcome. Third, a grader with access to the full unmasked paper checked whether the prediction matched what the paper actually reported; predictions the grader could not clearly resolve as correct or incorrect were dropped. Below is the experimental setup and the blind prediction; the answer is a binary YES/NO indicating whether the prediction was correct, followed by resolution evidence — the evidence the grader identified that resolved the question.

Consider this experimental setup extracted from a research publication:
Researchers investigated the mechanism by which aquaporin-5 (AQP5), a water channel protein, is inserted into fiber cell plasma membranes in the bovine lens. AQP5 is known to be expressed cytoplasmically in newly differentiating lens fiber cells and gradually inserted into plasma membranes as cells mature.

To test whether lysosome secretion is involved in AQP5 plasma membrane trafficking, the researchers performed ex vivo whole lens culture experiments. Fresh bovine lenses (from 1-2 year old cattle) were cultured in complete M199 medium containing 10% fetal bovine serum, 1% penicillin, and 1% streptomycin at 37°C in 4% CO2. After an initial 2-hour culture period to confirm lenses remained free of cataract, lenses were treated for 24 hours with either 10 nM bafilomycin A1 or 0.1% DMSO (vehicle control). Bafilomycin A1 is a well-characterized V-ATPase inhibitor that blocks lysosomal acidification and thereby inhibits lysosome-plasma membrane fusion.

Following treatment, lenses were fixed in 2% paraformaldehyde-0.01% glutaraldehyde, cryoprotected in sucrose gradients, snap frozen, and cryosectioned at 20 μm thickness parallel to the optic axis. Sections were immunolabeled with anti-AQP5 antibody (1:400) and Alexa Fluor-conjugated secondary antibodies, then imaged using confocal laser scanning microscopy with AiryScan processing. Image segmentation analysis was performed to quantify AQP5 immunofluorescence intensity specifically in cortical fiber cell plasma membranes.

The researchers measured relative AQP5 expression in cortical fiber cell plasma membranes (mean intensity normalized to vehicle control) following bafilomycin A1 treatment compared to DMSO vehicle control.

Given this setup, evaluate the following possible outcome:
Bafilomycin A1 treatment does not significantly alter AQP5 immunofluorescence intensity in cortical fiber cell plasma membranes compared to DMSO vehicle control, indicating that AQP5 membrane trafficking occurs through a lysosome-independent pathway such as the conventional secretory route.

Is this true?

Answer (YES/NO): NO